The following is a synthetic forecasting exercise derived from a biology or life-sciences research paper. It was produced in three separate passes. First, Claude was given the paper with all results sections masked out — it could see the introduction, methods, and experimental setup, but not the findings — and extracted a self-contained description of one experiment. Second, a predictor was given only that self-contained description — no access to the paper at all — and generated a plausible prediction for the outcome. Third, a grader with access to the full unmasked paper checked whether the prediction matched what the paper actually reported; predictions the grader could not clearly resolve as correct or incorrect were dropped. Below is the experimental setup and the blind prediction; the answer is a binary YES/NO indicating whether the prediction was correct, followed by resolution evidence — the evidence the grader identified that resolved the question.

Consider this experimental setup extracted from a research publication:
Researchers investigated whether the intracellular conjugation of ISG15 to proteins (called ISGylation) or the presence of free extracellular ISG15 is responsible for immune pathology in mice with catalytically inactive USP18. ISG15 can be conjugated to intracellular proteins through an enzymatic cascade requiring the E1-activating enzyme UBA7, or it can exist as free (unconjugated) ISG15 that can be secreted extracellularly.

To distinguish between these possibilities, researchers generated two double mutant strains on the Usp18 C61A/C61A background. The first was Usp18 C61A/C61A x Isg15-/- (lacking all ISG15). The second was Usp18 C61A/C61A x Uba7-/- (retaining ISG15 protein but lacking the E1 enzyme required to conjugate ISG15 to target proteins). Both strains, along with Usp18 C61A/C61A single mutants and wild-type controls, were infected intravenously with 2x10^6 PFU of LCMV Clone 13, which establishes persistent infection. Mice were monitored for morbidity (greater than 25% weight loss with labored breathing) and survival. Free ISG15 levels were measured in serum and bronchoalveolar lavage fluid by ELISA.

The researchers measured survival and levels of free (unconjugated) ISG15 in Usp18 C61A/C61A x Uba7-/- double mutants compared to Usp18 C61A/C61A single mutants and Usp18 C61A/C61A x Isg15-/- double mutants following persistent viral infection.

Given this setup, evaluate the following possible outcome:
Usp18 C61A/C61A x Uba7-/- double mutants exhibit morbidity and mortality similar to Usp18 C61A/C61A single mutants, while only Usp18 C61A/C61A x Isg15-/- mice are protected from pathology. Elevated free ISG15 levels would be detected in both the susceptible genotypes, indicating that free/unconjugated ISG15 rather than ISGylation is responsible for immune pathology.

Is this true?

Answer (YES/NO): YES